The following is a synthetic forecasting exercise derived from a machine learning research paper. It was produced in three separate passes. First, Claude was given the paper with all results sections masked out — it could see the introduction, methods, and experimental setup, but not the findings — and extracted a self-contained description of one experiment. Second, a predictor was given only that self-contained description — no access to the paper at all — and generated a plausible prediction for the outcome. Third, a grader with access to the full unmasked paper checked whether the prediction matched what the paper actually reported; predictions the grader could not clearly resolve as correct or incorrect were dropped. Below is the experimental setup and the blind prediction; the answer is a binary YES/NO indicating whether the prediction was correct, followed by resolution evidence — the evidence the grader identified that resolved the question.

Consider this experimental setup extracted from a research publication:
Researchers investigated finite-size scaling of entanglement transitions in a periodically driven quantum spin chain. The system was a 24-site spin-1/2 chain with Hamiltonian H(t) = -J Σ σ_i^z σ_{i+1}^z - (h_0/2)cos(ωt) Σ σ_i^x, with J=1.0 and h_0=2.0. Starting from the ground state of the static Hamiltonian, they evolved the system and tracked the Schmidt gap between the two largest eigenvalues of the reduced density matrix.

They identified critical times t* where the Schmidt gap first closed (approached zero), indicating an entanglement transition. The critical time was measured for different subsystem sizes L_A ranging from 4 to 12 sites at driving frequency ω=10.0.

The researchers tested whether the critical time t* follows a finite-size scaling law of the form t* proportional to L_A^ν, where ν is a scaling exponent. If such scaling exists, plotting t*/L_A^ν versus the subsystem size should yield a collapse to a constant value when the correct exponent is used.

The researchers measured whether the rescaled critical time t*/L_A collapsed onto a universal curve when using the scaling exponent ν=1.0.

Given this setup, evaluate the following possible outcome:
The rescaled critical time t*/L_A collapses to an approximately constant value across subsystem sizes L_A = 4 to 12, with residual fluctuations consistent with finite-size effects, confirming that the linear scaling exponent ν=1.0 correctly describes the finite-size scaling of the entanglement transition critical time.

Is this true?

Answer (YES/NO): YES